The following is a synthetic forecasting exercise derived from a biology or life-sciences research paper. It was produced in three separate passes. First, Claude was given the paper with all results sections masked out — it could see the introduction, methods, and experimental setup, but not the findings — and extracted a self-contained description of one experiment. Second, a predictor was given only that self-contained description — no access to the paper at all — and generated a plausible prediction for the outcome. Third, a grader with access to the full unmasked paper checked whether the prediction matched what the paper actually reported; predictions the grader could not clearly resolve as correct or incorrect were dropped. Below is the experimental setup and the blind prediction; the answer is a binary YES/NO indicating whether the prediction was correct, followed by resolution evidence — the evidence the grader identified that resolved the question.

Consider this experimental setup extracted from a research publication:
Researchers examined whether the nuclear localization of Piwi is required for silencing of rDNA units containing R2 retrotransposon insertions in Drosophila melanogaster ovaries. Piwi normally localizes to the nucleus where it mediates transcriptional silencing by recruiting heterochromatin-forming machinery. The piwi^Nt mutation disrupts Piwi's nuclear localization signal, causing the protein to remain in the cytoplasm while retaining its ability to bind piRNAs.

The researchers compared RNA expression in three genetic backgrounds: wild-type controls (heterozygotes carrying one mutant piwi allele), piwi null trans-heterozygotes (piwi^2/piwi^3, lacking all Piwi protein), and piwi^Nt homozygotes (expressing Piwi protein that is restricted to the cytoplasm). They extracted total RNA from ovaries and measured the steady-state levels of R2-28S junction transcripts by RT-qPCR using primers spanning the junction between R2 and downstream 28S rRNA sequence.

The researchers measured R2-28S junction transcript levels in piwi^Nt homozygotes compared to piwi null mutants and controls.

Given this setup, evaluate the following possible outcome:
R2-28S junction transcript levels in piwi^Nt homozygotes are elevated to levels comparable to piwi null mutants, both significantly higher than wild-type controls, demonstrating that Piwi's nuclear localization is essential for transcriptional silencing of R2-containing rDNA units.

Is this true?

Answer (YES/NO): YES